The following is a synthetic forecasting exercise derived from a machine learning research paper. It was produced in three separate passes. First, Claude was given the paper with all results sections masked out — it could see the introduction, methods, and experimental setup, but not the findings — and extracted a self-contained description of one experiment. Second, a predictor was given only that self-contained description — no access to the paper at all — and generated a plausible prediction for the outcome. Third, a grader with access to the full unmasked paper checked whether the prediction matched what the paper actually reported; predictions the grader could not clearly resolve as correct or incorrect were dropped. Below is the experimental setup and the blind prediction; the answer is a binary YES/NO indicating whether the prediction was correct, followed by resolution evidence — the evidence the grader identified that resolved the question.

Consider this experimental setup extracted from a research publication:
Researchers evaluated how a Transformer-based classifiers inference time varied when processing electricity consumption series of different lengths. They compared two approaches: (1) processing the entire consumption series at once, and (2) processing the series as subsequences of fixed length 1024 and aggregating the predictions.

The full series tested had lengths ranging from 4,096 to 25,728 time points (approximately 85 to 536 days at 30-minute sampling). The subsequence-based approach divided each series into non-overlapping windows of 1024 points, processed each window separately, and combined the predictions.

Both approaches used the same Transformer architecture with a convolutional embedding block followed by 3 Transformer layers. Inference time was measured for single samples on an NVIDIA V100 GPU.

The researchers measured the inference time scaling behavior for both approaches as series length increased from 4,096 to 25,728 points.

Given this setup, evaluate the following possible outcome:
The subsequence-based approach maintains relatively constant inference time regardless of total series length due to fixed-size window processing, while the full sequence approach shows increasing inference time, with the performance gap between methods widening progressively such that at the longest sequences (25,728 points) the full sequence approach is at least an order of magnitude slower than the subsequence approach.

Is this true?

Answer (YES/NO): NO